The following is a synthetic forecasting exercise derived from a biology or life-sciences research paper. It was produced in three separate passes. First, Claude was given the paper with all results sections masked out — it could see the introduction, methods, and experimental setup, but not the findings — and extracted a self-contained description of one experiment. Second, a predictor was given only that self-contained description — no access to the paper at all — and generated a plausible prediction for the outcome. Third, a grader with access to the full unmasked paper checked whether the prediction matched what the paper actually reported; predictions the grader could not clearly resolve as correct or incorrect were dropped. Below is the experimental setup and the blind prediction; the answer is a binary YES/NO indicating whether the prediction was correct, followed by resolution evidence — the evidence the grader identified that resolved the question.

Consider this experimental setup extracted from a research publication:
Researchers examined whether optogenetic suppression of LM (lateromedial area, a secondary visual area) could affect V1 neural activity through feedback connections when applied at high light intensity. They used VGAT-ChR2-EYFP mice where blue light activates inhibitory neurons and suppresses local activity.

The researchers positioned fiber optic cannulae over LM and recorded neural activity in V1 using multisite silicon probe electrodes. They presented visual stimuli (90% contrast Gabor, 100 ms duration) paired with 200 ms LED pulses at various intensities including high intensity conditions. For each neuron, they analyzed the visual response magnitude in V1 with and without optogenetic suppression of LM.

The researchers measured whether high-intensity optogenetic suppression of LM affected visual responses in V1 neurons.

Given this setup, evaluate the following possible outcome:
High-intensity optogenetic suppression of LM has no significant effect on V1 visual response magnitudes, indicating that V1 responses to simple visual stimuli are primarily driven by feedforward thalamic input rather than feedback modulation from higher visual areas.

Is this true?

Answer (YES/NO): NO